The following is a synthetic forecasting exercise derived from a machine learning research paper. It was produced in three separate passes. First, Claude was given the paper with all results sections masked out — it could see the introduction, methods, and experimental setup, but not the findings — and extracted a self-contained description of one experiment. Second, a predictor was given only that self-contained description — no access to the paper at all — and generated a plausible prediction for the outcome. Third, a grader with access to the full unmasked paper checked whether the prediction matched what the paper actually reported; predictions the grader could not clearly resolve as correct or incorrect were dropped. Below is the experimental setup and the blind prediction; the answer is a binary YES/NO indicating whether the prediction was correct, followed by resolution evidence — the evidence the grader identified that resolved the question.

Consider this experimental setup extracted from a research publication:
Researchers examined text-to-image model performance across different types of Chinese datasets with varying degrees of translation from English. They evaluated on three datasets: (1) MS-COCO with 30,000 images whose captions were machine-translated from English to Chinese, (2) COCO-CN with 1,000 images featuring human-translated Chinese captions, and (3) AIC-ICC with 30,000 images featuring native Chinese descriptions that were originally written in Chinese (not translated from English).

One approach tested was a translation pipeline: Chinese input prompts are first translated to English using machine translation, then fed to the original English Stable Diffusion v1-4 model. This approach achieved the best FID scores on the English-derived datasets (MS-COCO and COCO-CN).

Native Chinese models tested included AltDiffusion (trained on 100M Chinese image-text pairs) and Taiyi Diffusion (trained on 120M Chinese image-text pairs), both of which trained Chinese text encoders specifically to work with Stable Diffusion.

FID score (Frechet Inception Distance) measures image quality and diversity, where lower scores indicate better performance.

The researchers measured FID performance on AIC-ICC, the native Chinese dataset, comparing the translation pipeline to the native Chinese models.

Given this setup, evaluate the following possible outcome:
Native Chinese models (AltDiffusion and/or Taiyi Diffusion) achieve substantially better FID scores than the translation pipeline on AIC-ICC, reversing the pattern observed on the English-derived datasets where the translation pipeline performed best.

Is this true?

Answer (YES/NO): NO